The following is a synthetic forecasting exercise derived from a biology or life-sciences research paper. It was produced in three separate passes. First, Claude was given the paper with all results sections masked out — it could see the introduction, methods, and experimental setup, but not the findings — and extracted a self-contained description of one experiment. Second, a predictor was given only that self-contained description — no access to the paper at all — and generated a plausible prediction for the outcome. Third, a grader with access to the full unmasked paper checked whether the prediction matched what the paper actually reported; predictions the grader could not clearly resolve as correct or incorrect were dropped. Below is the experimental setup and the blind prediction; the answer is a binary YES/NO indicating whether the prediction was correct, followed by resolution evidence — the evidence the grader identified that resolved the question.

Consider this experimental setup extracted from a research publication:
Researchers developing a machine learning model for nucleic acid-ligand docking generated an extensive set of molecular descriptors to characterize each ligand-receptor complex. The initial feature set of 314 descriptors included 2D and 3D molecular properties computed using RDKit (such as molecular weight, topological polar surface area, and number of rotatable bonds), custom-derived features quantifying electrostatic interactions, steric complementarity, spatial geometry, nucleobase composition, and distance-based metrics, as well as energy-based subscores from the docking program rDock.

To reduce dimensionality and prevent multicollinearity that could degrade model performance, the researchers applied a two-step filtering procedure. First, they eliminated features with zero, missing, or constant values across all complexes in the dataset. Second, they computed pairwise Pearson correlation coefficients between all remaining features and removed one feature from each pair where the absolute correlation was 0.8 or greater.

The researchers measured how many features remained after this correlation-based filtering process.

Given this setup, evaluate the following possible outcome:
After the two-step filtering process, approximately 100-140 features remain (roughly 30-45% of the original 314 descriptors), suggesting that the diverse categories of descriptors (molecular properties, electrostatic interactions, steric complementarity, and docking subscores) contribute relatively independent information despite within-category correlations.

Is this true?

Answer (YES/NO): NO